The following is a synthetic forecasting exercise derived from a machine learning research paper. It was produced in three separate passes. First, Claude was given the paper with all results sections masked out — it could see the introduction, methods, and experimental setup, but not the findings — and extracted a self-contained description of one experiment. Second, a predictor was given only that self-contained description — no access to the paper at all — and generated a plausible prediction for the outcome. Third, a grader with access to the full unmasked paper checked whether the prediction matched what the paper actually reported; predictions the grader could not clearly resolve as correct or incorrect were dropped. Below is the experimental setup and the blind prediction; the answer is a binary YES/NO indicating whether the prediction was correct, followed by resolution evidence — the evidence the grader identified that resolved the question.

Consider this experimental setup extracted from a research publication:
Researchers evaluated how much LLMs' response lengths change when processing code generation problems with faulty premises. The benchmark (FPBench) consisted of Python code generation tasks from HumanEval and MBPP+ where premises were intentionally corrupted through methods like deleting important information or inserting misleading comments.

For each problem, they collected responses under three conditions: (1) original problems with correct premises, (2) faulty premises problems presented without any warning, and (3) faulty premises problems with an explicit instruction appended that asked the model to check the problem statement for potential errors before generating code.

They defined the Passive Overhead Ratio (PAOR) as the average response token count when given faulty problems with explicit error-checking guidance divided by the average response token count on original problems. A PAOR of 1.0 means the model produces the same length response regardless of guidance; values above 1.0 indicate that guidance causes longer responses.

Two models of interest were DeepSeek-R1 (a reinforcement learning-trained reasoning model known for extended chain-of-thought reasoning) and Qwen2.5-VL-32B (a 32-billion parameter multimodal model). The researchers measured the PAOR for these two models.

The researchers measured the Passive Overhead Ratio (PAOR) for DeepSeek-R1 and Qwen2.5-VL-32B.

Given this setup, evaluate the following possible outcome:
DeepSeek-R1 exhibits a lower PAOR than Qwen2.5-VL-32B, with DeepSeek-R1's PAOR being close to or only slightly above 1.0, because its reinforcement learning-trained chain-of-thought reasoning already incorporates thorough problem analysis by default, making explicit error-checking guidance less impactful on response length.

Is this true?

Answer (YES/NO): NO